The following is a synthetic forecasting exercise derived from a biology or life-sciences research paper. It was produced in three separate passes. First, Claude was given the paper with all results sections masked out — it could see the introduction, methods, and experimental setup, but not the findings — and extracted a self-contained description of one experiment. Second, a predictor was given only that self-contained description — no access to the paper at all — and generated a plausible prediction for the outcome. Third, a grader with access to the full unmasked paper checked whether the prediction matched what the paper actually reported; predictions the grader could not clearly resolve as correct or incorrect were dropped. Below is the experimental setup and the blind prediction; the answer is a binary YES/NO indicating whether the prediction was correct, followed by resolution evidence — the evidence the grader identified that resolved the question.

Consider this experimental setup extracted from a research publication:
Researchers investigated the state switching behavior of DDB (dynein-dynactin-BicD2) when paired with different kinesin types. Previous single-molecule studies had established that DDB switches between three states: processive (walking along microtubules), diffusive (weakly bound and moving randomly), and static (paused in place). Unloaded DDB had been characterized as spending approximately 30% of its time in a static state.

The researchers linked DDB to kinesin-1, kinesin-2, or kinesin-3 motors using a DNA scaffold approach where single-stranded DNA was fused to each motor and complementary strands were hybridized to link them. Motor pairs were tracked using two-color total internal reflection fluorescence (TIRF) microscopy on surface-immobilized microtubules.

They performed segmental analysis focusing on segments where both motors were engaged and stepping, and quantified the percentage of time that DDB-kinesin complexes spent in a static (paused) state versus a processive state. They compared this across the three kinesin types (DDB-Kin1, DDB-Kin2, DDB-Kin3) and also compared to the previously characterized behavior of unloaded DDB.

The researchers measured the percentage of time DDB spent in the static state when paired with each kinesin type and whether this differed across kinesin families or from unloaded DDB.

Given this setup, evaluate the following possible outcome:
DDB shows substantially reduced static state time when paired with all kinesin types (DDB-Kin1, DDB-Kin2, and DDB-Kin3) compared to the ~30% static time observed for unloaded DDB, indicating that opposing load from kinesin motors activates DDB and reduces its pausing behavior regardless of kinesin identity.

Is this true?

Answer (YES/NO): NO